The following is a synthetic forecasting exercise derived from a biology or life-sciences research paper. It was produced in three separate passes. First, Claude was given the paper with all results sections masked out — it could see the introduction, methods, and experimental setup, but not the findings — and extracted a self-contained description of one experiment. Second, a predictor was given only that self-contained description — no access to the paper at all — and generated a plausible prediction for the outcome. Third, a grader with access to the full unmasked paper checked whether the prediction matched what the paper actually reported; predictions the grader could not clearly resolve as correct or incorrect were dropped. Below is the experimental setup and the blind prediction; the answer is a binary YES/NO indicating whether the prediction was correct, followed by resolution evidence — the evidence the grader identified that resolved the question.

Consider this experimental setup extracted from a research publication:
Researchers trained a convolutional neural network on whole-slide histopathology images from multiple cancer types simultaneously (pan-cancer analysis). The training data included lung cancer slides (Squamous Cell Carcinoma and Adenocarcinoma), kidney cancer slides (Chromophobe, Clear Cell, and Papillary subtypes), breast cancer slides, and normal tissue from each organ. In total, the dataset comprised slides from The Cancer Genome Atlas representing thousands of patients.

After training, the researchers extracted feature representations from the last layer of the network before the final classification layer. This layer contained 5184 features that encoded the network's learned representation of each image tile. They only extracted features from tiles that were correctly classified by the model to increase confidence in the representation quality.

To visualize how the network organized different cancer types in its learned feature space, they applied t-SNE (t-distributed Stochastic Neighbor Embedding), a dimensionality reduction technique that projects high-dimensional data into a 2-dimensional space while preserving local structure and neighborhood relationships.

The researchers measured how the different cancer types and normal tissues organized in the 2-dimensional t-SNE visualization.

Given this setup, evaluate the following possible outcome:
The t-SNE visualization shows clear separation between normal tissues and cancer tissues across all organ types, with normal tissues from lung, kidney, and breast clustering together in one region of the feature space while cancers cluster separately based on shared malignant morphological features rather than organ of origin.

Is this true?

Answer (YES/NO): NO